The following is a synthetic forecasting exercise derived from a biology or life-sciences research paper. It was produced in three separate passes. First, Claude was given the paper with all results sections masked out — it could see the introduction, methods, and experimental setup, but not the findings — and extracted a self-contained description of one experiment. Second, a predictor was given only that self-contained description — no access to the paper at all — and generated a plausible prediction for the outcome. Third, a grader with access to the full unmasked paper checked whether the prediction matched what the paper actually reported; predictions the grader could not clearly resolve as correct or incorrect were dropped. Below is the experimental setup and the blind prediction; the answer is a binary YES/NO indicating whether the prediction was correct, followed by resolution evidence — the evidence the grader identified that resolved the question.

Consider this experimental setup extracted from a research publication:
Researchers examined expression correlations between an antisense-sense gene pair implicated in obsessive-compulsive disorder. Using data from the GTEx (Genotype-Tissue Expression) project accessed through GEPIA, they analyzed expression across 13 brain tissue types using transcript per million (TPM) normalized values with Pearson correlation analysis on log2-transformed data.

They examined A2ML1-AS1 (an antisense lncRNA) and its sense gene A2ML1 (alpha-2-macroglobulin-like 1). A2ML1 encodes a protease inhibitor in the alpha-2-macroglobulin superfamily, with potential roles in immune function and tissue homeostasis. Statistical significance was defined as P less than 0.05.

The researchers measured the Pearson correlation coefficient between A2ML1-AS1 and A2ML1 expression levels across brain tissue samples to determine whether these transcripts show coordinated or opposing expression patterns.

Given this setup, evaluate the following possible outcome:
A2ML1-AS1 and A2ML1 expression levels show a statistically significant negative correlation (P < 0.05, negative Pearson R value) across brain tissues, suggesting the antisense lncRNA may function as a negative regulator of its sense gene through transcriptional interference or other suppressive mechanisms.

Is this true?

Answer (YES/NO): NO